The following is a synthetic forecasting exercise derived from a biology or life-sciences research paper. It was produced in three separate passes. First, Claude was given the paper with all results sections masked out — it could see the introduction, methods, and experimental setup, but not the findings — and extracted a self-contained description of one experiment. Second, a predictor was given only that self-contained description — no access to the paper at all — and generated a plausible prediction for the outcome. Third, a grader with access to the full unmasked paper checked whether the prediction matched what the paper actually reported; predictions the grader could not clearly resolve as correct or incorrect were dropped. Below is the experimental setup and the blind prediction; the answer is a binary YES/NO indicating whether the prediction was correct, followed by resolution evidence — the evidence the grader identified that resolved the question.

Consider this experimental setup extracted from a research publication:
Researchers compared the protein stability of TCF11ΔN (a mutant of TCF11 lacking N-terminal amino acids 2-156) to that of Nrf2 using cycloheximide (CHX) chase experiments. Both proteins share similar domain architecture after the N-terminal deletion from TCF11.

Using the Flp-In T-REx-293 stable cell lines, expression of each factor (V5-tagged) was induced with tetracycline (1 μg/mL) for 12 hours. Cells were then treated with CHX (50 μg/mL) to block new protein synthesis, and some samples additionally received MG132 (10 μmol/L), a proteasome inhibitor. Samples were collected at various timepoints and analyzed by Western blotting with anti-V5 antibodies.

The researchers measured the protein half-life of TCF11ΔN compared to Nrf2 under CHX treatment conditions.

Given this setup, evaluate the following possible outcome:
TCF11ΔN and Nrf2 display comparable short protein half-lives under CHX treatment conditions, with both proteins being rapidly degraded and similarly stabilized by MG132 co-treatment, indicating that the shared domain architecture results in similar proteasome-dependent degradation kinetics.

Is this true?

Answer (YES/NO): NO